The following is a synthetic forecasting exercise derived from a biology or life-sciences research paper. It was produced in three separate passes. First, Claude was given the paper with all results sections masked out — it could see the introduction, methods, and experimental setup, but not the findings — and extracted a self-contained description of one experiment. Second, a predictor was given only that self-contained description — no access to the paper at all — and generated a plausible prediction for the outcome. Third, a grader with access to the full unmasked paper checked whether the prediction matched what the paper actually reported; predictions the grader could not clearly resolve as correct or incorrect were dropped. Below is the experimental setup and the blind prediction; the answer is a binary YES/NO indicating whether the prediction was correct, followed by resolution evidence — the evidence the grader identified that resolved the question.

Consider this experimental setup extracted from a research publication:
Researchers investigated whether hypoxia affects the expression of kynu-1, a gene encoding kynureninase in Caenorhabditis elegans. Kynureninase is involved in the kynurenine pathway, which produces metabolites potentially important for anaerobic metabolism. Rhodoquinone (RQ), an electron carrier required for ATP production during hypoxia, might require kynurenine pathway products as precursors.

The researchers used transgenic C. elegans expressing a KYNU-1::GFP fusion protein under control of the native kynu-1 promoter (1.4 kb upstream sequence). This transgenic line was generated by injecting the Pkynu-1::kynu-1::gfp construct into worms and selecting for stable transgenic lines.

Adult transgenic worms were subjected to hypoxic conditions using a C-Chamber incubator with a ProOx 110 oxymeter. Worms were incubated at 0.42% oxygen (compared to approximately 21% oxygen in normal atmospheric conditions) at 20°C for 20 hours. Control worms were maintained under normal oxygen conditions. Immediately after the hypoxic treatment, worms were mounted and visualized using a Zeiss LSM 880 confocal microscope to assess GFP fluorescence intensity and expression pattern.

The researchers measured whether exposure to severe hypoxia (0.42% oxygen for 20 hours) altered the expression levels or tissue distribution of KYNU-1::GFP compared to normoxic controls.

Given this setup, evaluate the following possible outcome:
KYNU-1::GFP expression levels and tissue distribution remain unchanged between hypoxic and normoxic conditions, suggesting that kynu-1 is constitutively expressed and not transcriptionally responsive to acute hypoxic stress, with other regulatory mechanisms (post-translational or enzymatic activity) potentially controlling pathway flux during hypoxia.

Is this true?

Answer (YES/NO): YES